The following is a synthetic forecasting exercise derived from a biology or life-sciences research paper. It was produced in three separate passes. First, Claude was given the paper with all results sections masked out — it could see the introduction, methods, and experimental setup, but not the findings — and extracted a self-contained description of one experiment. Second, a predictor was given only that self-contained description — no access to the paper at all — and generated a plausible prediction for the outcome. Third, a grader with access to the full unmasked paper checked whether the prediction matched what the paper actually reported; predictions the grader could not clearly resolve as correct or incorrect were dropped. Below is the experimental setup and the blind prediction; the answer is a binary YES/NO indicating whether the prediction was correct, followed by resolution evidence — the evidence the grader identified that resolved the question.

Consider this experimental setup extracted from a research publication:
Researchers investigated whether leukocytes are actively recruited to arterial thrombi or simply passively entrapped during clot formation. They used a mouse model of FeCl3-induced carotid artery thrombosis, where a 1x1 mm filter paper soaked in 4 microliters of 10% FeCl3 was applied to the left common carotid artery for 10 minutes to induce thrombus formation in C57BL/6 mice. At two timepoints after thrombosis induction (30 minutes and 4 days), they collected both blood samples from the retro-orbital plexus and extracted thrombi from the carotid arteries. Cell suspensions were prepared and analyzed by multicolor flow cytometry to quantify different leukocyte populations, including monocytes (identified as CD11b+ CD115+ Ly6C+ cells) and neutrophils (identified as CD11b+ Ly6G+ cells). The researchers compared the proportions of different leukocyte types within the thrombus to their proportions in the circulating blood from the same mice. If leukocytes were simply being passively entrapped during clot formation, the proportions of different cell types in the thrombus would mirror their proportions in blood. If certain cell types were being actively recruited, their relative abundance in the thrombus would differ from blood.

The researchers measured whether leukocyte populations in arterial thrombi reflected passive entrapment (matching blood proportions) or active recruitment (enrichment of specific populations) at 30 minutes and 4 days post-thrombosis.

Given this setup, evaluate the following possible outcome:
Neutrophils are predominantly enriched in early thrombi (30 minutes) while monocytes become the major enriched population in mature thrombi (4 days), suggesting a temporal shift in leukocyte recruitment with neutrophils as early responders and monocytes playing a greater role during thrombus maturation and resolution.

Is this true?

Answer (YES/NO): YES